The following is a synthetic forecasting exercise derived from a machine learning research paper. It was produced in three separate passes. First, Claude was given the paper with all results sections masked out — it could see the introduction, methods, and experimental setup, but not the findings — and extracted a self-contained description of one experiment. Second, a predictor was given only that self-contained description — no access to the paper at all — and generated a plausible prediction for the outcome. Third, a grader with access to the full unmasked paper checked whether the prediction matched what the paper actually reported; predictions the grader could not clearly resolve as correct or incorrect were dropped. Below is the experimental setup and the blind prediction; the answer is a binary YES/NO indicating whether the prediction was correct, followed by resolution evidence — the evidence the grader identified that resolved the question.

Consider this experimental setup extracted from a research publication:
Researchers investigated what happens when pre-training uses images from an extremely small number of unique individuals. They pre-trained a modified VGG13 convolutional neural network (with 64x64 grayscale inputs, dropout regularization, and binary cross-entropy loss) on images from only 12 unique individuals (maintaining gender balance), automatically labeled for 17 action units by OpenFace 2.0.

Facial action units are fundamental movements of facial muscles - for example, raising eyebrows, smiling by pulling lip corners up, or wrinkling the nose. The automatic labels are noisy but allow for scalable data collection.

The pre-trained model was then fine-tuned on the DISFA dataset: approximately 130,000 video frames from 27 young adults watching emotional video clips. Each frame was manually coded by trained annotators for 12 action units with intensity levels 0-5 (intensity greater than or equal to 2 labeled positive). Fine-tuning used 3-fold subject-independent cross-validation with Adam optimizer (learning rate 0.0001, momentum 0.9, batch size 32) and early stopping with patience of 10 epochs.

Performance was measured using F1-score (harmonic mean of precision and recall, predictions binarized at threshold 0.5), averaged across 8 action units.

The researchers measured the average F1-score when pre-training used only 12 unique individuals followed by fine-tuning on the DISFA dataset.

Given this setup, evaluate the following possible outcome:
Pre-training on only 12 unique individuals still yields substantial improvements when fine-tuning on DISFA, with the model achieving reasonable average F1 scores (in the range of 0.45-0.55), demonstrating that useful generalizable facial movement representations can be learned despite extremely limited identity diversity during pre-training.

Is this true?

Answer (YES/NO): NO